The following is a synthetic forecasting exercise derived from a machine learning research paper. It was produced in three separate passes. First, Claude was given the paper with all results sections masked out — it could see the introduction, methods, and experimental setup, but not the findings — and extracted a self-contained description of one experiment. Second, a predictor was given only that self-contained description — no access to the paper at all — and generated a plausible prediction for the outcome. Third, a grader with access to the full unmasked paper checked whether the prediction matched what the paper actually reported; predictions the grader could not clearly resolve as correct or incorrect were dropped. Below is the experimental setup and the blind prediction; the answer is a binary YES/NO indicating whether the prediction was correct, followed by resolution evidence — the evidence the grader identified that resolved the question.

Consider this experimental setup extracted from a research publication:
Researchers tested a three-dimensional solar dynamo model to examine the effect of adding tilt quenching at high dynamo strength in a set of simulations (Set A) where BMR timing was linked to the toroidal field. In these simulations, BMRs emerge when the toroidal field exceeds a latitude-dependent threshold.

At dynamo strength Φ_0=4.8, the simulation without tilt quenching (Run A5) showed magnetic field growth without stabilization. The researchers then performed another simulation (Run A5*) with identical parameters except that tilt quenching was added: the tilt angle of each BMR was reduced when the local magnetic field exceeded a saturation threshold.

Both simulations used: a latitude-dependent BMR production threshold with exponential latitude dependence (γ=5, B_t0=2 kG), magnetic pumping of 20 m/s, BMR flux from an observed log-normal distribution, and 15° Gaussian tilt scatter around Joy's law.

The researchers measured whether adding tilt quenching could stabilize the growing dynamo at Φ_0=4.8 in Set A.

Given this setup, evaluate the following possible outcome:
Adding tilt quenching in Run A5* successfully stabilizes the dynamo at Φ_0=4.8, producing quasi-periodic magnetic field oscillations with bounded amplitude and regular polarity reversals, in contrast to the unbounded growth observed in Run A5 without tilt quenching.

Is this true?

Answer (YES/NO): NO